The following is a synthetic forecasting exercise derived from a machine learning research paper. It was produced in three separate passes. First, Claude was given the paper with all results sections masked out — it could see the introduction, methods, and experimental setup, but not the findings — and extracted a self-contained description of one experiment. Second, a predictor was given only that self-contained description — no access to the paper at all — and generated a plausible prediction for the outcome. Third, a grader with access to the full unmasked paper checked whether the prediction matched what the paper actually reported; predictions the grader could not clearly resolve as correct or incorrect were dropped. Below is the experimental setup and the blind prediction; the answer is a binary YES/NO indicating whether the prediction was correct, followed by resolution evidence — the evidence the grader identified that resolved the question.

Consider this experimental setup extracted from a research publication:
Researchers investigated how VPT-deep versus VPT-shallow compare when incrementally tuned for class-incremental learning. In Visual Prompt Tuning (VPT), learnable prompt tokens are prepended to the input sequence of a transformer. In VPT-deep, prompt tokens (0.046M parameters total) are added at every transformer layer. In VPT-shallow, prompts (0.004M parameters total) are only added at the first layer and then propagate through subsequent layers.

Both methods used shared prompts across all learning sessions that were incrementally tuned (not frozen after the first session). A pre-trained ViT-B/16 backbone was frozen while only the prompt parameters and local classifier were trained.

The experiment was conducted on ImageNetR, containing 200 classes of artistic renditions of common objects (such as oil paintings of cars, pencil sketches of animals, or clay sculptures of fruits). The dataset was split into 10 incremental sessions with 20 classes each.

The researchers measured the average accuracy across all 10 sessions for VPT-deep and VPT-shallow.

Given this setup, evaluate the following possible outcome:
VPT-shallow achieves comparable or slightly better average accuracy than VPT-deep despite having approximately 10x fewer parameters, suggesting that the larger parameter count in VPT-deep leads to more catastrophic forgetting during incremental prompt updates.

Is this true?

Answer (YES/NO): NO